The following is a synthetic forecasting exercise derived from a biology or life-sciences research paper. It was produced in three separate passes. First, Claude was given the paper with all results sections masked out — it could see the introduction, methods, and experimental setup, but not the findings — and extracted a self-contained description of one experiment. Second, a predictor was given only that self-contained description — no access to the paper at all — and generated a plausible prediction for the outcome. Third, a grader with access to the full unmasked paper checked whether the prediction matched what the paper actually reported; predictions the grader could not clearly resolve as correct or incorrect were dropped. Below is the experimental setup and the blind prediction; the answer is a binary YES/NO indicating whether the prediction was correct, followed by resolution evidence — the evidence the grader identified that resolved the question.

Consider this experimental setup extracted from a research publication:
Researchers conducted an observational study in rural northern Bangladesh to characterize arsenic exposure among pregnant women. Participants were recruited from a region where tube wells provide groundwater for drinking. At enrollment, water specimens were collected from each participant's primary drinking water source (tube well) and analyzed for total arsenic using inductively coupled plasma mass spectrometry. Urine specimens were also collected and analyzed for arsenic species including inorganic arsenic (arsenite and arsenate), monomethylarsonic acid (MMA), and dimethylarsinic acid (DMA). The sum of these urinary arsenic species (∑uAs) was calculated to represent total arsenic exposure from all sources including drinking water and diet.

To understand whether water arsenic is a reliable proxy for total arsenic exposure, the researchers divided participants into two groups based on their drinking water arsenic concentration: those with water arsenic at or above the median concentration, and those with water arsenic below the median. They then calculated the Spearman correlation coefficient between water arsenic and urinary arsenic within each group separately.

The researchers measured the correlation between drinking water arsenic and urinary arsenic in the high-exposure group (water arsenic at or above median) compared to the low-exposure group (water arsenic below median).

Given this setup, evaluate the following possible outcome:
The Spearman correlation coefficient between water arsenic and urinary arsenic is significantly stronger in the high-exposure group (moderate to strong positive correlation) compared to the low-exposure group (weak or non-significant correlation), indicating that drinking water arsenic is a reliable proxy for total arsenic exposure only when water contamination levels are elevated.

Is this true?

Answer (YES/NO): YES